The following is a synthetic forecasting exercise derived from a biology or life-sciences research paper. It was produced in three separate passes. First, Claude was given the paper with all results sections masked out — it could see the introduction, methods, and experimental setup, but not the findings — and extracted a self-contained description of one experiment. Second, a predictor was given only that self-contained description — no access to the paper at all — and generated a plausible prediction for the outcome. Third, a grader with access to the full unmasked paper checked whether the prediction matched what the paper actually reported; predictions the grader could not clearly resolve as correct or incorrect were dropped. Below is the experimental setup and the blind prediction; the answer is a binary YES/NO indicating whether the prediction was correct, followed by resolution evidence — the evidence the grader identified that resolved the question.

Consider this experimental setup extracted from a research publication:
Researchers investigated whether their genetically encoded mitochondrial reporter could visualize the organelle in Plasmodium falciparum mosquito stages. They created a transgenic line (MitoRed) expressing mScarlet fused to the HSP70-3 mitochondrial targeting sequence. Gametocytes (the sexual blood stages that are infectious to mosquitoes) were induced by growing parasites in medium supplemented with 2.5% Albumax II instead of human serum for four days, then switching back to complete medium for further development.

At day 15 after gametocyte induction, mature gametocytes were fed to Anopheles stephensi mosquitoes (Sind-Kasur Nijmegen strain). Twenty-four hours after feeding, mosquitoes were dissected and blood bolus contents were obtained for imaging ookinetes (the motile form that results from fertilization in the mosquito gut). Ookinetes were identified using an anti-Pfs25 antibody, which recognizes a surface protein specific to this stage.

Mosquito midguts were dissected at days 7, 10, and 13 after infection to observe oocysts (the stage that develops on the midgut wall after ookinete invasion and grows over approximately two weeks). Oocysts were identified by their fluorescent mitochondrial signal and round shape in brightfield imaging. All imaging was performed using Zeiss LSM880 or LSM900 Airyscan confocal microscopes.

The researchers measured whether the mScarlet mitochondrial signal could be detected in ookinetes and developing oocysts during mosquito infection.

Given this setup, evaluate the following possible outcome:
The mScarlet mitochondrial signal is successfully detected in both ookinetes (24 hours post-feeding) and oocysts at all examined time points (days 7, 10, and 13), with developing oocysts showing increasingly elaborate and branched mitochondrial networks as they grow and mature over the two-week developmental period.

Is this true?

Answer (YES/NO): YES